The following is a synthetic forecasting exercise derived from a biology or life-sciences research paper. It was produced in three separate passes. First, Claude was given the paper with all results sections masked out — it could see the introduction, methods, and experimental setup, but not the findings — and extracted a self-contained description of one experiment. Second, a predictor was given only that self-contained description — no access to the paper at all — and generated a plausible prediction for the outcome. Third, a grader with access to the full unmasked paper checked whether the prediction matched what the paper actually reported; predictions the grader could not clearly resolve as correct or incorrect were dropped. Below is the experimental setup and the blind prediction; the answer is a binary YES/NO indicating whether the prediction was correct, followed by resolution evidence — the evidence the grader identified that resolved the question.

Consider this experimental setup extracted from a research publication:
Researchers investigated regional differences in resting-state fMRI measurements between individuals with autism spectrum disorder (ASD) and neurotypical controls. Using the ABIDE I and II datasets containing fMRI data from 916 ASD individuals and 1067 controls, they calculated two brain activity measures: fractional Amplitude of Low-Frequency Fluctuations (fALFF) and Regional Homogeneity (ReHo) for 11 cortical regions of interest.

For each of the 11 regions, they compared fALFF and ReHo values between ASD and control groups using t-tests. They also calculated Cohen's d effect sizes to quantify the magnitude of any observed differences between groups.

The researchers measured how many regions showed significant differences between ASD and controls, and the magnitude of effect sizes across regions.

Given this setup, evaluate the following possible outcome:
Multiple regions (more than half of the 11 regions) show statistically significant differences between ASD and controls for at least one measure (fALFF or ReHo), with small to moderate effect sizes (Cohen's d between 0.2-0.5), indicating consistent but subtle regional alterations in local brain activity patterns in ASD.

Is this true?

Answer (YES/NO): NO